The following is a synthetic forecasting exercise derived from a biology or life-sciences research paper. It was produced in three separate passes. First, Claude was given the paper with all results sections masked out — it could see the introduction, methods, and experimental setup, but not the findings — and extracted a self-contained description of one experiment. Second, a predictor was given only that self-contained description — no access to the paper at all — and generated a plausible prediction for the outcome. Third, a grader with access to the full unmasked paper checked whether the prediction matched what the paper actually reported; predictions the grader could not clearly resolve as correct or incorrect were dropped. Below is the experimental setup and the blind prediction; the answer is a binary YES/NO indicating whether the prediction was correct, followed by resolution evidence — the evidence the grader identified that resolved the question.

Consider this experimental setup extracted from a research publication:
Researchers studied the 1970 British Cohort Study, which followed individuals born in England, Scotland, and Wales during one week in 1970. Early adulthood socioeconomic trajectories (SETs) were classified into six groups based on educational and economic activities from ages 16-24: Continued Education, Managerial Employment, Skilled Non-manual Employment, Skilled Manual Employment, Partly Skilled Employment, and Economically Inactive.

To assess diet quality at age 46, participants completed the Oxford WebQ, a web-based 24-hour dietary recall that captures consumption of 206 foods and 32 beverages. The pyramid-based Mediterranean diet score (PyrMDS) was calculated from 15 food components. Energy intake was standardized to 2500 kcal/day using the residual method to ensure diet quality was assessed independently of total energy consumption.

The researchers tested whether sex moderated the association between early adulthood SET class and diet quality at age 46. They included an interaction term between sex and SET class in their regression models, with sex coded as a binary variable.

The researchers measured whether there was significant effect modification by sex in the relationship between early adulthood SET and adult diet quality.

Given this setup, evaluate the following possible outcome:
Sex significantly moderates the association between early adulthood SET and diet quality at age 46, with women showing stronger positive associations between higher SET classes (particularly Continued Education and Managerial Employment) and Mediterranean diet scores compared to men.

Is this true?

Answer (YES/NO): NO